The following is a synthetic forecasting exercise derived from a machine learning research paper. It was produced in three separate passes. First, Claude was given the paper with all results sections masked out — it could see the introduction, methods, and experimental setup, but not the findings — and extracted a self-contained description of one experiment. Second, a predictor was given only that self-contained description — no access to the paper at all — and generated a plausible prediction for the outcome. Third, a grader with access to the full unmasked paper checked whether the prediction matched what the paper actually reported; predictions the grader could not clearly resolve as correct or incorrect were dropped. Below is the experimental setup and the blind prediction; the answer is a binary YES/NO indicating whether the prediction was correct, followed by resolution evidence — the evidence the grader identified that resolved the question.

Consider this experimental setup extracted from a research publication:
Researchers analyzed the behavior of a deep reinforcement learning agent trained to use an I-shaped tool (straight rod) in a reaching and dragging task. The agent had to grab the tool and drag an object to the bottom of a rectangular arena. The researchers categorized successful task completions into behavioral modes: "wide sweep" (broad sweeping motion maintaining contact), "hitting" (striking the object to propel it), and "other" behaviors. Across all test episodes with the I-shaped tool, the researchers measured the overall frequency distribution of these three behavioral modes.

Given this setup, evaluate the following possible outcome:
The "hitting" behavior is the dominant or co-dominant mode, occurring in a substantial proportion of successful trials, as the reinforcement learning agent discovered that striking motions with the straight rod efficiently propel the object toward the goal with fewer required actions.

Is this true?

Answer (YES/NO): NO